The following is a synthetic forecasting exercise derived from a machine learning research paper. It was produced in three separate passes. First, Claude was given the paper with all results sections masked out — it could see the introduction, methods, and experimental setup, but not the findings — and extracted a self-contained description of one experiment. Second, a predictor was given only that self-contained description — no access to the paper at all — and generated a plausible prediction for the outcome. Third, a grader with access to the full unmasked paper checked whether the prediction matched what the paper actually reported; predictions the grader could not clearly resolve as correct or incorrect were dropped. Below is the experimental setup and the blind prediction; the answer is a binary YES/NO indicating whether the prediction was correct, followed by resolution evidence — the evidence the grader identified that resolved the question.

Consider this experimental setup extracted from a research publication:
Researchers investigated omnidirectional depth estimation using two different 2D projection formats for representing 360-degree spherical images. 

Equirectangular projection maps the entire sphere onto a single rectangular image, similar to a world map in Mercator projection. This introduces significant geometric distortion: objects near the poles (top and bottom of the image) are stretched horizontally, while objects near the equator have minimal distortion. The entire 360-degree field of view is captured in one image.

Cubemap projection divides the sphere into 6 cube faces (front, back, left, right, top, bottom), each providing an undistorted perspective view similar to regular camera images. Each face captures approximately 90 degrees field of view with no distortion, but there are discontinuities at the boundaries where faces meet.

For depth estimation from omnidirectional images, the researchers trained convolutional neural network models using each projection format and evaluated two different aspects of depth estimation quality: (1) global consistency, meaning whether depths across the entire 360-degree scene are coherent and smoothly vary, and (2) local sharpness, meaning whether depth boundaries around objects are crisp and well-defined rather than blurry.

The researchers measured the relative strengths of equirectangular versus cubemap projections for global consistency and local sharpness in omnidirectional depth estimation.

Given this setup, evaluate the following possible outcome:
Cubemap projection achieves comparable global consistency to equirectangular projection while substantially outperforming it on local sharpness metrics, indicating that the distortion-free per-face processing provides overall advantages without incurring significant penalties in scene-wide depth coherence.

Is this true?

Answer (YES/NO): NO